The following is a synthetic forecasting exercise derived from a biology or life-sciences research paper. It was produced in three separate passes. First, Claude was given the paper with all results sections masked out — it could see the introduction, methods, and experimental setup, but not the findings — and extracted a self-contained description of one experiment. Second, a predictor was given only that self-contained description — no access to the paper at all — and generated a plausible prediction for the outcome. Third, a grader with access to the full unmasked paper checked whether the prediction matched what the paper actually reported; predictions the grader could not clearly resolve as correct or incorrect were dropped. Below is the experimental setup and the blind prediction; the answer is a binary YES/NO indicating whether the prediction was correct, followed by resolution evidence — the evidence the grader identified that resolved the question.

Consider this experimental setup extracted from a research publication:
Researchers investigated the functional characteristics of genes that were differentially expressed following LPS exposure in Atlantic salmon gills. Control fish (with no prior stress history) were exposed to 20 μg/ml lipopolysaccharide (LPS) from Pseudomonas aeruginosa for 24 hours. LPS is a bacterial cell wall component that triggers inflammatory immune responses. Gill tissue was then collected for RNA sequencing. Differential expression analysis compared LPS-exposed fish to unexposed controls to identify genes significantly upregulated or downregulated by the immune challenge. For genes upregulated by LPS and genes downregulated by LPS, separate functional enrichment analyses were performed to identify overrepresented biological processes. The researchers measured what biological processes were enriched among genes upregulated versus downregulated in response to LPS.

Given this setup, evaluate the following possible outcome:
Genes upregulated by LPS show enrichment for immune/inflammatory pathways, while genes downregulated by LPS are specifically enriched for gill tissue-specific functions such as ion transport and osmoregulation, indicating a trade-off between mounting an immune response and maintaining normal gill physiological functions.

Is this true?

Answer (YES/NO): NO